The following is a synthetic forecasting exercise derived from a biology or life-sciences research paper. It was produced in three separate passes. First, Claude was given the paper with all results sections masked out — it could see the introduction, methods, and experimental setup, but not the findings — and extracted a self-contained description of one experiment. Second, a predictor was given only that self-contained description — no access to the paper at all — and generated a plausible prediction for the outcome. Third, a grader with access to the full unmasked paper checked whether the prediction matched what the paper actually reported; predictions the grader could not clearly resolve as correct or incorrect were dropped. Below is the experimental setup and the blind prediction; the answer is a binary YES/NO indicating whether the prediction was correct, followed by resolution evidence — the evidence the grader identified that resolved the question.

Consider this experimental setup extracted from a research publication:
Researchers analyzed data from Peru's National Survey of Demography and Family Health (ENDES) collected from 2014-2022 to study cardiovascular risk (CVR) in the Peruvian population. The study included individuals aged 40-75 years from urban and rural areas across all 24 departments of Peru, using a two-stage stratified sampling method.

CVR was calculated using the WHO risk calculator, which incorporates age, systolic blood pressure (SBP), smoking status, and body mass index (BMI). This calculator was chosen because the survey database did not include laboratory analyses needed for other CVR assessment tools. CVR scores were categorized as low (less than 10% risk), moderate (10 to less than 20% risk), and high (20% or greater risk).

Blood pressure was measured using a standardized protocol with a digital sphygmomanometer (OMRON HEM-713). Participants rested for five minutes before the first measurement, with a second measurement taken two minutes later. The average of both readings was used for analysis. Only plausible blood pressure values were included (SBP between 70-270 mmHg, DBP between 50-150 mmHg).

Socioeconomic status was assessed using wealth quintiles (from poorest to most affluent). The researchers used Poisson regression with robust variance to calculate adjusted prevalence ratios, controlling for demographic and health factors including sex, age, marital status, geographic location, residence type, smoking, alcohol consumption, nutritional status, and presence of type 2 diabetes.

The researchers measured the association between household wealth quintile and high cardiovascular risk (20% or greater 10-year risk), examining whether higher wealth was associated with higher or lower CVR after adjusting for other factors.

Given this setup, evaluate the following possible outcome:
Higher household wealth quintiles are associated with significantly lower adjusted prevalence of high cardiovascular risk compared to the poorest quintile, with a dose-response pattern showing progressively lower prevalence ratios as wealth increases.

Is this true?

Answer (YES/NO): NO